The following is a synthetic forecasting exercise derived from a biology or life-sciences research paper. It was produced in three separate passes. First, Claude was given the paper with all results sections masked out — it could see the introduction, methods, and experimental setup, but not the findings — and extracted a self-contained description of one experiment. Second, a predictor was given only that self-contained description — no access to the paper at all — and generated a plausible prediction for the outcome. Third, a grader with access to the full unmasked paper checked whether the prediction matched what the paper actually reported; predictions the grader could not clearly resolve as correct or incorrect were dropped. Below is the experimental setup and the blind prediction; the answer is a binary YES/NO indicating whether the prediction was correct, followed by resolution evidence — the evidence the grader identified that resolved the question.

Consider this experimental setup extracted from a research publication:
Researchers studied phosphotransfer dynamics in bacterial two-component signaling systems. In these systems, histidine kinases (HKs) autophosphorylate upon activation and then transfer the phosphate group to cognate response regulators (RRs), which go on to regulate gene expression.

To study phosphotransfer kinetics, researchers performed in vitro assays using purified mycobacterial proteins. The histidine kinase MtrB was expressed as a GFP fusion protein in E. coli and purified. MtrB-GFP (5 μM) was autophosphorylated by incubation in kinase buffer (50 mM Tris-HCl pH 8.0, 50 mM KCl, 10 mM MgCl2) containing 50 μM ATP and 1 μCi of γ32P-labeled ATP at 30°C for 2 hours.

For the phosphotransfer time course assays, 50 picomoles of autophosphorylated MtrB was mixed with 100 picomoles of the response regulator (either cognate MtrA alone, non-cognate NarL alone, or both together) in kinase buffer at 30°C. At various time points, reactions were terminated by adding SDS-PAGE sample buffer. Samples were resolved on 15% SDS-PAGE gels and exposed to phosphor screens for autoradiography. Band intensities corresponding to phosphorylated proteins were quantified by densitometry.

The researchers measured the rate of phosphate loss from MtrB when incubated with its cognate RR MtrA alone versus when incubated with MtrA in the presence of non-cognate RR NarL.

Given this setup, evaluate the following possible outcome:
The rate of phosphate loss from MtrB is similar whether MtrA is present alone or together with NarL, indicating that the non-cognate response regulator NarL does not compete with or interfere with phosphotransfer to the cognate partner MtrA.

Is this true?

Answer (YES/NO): NO